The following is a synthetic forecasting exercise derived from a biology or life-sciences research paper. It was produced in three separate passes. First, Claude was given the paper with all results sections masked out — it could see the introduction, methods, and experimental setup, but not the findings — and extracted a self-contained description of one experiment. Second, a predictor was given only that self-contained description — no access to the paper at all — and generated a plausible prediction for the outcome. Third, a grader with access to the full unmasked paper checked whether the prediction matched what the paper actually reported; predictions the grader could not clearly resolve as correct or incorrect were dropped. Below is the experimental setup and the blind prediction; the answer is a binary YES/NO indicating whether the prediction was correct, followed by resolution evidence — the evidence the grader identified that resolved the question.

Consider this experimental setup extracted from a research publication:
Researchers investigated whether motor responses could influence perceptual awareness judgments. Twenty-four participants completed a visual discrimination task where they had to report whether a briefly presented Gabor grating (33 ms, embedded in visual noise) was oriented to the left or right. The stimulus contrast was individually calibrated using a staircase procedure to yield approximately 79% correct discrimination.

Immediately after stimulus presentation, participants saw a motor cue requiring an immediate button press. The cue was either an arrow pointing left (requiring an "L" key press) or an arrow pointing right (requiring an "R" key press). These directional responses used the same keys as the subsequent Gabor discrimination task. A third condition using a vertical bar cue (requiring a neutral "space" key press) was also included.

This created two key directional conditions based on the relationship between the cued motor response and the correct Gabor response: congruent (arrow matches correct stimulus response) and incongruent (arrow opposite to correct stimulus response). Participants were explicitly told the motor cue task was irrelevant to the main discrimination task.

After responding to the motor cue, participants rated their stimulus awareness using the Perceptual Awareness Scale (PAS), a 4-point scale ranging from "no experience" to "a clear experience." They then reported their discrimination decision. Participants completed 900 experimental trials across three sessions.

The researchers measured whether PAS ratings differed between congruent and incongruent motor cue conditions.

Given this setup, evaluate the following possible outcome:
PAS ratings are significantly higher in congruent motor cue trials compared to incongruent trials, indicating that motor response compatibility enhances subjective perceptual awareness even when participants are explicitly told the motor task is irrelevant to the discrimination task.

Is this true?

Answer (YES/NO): NO